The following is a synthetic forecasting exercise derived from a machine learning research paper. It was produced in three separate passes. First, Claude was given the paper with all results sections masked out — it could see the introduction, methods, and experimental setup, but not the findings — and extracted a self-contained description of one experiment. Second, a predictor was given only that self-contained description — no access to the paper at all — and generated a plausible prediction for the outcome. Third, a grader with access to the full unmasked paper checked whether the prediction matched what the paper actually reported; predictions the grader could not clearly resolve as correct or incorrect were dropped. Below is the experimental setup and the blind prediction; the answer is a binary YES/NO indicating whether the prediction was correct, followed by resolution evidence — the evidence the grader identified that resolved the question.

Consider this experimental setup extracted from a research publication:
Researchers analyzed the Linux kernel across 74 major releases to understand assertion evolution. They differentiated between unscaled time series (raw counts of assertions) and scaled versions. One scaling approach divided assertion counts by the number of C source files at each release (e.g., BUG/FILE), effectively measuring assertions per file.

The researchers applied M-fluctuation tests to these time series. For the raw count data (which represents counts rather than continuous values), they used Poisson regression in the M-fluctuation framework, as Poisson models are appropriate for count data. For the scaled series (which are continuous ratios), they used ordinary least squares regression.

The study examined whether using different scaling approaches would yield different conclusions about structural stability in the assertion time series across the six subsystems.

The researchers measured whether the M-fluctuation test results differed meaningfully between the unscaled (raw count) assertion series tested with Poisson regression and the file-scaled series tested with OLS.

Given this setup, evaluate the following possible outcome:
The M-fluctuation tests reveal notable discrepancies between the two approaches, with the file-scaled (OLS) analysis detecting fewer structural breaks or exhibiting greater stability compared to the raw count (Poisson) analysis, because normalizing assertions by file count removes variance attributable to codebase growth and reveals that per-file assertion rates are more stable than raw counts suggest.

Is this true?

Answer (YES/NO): NO